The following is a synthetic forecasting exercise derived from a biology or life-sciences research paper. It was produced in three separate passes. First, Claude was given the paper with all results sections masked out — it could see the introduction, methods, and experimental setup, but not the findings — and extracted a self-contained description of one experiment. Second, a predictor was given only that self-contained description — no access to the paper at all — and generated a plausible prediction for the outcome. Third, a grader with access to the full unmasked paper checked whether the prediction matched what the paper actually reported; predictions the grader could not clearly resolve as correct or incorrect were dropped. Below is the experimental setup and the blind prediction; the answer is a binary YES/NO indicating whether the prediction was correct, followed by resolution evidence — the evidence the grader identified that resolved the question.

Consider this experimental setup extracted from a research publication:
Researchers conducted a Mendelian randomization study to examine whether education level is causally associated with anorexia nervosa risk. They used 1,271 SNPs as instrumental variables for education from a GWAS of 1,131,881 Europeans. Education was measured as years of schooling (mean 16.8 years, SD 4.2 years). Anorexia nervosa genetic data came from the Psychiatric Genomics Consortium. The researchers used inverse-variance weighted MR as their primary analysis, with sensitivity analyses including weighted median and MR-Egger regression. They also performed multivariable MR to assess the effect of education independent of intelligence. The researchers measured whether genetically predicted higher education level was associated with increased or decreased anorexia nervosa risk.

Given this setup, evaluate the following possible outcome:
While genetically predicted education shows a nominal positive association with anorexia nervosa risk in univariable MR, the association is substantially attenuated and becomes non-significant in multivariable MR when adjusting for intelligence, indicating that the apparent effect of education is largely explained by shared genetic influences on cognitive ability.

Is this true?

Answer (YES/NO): NO